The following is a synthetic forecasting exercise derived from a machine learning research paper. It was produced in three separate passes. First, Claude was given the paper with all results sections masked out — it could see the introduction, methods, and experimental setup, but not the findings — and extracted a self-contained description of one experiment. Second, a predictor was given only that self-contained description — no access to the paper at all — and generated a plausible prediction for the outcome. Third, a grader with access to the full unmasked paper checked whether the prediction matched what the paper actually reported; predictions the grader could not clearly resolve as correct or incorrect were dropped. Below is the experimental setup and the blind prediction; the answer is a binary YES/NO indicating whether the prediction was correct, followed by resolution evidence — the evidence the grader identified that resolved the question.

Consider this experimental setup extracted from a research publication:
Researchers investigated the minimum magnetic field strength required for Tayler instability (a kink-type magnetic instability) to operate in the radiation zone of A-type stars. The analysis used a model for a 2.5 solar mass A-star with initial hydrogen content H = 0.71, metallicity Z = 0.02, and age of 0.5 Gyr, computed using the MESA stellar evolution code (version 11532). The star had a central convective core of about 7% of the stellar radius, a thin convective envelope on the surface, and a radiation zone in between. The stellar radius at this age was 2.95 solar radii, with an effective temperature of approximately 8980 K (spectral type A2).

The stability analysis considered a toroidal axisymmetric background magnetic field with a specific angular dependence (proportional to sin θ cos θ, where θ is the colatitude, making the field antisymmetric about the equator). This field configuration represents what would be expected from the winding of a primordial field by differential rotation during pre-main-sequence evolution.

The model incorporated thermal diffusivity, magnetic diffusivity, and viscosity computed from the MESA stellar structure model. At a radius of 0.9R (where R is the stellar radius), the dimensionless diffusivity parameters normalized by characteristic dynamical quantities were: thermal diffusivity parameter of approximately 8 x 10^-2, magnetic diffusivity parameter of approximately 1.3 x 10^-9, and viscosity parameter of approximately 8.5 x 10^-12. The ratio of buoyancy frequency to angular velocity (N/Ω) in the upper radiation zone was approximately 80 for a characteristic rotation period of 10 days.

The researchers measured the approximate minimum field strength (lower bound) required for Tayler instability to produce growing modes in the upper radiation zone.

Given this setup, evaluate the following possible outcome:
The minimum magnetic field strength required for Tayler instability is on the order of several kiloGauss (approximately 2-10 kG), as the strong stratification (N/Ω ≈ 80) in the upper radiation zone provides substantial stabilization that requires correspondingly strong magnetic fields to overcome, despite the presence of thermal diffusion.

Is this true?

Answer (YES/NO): NO